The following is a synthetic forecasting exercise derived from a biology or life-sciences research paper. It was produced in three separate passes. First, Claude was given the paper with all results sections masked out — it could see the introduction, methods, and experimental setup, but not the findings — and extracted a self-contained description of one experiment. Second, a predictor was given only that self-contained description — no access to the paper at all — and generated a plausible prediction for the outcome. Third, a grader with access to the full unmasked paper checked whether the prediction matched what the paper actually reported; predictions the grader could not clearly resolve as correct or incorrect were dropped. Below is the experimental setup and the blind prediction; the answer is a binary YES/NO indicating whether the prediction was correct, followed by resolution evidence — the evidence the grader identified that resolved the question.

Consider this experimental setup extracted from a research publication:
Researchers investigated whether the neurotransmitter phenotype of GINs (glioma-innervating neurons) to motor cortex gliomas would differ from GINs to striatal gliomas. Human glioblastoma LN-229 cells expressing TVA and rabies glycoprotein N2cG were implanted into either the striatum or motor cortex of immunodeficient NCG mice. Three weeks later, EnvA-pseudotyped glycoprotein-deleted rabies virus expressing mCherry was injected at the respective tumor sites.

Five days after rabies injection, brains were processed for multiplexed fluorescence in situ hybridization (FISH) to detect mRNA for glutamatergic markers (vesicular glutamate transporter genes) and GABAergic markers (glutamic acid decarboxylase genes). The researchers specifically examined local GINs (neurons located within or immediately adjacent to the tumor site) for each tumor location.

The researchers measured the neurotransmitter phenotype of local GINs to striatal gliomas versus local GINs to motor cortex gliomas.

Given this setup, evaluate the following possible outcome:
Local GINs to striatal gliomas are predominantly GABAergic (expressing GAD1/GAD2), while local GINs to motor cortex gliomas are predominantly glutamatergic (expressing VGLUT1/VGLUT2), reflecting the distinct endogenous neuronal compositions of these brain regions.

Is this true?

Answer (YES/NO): YES